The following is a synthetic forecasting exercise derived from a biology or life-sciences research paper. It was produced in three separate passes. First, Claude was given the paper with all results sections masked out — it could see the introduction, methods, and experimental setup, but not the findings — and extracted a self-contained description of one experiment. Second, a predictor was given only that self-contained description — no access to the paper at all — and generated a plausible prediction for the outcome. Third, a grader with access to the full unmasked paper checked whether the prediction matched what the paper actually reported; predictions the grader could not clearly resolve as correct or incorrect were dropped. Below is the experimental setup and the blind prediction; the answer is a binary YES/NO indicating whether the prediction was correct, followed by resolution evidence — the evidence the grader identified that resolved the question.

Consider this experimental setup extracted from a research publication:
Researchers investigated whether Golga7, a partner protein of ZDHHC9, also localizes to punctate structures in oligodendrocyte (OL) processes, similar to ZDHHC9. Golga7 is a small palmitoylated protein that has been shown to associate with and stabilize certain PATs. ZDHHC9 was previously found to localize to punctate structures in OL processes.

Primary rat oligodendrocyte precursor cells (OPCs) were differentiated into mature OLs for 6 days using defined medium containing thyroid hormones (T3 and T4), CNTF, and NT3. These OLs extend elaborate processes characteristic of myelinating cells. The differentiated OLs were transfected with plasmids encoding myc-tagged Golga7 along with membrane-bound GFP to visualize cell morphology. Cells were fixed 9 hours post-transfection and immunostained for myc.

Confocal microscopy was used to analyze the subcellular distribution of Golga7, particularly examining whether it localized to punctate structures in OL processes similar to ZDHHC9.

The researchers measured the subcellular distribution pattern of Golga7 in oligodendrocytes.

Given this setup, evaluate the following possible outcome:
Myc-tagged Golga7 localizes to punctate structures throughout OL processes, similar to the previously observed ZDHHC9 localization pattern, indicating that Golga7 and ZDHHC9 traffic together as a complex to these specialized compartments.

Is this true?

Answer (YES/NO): YES